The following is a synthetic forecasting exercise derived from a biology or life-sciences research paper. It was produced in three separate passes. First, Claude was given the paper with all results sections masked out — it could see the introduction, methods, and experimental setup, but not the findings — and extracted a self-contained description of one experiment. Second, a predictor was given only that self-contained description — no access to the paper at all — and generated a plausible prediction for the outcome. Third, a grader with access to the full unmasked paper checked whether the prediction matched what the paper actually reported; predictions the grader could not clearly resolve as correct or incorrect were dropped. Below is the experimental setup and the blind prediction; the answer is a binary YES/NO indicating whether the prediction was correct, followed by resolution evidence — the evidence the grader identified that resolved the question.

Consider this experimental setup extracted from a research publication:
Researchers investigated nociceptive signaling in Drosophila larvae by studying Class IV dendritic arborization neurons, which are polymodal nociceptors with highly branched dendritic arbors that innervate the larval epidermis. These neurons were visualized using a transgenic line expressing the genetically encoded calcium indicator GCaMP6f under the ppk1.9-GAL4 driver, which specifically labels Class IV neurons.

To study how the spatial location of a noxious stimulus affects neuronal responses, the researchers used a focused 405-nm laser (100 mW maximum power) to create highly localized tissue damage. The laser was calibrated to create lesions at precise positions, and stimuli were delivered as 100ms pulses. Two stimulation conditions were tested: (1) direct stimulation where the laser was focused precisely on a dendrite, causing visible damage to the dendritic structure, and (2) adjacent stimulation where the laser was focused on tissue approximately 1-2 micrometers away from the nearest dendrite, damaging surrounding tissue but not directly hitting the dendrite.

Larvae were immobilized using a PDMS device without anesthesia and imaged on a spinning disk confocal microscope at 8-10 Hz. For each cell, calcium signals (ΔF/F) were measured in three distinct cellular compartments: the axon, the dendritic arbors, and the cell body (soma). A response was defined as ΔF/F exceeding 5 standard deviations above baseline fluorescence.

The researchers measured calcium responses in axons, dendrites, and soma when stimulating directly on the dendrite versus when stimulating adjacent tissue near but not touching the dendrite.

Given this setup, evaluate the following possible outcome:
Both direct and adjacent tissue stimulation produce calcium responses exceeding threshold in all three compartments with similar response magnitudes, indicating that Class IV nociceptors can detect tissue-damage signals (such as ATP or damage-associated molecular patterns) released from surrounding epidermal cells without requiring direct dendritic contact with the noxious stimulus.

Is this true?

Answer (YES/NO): NO